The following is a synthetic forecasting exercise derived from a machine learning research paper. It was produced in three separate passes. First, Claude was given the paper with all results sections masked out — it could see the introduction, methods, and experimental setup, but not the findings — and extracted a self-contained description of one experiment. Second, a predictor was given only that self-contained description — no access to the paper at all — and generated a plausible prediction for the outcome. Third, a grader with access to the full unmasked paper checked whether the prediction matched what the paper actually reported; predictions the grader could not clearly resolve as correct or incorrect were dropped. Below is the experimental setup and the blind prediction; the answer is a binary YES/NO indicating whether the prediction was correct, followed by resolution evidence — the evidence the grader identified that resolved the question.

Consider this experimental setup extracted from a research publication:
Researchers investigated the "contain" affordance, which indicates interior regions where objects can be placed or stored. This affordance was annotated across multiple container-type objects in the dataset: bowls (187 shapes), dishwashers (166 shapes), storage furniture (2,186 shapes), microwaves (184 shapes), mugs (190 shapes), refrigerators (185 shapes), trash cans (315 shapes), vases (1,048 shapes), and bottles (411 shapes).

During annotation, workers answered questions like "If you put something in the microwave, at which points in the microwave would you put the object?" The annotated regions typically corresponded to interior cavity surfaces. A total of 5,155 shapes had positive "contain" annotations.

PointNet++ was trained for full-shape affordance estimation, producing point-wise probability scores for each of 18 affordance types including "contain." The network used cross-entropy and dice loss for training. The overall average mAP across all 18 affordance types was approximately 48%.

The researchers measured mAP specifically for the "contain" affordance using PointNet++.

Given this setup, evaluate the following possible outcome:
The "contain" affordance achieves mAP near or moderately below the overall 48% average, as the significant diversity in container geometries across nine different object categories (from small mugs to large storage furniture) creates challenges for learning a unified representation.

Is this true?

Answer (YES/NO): NO